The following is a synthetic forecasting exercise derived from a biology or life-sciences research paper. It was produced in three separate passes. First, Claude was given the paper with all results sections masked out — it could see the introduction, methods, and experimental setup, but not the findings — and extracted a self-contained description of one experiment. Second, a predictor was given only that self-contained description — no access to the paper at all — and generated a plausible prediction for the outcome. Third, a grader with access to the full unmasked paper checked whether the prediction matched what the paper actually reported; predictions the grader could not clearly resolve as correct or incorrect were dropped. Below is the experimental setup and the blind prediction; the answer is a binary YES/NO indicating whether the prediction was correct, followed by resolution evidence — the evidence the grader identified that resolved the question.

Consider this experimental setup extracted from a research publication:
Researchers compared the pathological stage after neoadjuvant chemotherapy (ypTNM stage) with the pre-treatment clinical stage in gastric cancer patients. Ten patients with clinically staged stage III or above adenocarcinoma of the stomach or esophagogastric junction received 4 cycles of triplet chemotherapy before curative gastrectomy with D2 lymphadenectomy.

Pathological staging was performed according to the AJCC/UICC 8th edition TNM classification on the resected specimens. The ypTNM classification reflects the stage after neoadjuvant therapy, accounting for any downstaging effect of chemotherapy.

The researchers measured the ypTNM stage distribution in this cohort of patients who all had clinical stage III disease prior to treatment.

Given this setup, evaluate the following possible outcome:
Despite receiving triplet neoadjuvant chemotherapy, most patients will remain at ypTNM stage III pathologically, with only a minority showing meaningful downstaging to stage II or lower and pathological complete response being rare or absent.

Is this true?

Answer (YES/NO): YES